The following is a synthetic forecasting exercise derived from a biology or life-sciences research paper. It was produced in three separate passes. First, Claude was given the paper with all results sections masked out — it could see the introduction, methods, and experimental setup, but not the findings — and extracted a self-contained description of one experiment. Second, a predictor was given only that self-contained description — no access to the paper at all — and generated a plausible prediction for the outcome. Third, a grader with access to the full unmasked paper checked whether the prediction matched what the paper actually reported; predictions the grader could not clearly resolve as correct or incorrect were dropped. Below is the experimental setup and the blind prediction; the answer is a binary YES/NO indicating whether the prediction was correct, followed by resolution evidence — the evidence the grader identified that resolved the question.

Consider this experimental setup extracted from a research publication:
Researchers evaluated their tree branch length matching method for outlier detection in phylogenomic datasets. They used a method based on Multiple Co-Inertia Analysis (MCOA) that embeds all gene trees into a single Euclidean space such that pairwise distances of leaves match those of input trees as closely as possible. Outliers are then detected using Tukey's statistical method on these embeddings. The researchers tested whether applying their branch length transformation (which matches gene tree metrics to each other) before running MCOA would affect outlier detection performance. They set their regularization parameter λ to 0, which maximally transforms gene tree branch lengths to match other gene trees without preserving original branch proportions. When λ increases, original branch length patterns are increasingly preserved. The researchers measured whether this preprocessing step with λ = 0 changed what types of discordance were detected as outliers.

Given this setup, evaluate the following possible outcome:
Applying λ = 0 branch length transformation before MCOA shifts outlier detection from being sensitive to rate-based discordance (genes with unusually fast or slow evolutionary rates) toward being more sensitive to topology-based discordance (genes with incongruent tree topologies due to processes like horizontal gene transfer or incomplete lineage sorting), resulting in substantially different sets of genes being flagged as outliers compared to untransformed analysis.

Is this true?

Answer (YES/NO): YES